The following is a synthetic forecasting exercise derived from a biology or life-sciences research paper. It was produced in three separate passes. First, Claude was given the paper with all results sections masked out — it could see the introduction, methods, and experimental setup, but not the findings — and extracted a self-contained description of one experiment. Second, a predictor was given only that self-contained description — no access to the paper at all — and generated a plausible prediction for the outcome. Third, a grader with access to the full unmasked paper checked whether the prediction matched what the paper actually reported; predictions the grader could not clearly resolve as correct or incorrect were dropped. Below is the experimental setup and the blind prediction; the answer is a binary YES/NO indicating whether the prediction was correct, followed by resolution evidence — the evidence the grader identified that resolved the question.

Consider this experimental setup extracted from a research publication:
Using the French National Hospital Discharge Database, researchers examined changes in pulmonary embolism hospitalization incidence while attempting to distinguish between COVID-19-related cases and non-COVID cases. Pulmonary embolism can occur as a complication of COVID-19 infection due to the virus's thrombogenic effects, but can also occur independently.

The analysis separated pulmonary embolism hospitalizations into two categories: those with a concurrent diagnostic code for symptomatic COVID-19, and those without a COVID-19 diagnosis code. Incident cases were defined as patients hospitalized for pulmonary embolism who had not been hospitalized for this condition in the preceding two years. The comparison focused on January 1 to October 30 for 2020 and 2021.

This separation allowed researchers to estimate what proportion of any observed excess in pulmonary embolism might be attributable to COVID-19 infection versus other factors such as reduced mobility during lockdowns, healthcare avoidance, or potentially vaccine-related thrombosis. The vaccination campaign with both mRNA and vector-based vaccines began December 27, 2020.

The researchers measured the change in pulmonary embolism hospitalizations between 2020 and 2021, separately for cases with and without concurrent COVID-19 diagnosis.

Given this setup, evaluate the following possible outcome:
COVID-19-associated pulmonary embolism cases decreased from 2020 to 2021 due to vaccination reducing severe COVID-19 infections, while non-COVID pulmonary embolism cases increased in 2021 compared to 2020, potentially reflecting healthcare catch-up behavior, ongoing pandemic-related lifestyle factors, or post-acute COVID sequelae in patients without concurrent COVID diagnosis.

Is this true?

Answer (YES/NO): NO